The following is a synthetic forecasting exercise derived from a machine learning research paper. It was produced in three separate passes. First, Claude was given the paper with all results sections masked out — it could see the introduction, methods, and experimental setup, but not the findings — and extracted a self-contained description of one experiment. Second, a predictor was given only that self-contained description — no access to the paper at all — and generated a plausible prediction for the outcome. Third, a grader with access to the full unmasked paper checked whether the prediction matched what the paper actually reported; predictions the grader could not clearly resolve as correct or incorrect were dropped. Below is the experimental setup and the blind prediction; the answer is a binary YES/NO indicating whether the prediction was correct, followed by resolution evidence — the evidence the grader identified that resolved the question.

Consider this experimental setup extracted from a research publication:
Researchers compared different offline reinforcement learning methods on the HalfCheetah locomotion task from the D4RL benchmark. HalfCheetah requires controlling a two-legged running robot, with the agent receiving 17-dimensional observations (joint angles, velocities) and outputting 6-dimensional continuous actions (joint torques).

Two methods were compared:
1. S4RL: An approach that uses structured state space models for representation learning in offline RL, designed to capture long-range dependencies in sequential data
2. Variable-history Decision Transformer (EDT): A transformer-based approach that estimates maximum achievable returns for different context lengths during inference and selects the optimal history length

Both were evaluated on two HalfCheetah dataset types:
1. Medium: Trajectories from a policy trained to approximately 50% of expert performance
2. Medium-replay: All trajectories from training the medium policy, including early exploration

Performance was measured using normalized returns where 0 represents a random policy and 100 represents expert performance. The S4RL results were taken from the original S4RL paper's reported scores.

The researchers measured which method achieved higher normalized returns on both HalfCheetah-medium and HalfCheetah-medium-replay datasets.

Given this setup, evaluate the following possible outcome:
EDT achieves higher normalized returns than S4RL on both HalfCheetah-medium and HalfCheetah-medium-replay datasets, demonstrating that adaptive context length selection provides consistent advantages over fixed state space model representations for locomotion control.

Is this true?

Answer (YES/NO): NO